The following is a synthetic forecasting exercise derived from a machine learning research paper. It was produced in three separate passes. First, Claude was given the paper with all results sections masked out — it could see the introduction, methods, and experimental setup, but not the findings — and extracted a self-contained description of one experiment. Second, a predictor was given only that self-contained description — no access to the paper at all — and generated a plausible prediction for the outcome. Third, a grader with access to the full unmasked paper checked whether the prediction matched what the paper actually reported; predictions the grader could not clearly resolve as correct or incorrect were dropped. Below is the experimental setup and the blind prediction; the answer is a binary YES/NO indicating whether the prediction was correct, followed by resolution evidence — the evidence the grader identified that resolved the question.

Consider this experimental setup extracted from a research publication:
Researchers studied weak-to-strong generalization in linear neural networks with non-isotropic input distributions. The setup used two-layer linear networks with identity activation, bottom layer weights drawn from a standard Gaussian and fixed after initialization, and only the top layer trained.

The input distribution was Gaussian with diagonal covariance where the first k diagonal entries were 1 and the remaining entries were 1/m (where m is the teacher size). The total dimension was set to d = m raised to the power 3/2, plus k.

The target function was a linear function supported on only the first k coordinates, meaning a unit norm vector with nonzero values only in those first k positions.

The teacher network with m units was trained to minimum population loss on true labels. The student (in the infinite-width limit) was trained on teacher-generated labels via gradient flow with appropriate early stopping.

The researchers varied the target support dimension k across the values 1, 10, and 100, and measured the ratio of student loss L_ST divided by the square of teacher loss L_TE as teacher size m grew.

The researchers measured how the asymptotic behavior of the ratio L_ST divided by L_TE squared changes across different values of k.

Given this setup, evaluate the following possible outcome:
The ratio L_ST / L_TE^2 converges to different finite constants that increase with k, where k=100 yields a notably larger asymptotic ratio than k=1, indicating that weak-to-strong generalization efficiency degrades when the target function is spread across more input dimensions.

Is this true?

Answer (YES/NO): NO